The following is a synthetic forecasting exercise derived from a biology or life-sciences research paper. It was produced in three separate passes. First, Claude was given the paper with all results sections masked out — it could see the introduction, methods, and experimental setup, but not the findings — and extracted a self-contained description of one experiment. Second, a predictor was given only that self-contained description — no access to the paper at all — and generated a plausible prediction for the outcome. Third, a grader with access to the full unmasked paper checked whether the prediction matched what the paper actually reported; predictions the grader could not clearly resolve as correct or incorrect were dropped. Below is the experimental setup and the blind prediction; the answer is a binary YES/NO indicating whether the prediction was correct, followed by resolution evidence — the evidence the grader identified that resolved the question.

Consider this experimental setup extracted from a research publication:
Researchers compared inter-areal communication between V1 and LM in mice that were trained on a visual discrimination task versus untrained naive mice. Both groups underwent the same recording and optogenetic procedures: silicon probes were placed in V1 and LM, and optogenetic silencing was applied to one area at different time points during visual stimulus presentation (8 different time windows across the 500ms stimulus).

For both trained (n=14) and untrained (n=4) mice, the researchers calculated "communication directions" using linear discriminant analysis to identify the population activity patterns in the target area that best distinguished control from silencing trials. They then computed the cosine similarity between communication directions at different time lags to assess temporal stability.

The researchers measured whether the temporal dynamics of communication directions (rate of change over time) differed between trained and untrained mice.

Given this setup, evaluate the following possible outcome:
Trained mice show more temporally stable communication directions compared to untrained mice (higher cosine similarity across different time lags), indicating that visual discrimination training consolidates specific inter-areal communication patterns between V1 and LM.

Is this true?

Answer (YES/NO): NO